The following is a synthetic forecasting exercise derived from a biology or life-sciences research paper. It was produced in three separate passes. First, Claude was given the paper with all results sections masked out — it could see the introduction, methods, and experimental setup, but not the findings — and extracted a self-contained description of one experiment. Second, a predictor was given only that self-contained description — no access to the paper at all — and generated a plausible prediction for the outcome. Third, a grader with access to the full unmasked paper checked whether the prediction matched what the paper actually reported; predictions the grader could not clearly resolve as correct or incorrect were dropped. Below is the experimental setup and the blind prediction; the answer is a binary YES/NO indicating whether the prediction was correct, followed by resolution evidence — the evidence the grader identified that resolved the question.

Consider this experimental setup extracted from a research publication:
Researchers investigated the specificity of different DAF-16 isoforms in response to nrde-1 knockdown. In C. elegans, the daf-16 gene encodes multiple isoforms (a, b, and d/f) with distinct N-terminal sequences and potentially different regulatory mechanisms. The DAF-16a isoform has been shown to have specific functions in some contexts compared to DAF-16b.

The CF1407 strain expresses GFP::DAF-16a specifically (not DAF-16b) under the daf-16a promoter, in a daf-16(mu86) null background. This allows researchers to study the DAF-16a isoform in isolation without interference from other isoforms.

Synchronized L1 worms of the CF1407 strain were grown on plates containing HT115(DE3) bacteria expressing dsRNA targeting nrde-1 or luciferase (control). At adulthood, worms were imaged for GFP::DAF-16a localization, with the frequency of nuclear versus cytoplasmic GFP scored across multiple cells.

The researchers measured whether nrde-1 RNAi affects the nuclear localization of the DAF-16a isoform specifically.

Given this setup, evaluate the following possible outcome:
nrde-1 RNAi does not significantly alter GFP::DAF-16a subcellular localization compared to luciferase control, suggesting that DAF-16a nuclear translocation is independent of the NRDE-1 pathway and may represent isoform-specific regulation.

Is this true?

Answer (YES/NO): NO